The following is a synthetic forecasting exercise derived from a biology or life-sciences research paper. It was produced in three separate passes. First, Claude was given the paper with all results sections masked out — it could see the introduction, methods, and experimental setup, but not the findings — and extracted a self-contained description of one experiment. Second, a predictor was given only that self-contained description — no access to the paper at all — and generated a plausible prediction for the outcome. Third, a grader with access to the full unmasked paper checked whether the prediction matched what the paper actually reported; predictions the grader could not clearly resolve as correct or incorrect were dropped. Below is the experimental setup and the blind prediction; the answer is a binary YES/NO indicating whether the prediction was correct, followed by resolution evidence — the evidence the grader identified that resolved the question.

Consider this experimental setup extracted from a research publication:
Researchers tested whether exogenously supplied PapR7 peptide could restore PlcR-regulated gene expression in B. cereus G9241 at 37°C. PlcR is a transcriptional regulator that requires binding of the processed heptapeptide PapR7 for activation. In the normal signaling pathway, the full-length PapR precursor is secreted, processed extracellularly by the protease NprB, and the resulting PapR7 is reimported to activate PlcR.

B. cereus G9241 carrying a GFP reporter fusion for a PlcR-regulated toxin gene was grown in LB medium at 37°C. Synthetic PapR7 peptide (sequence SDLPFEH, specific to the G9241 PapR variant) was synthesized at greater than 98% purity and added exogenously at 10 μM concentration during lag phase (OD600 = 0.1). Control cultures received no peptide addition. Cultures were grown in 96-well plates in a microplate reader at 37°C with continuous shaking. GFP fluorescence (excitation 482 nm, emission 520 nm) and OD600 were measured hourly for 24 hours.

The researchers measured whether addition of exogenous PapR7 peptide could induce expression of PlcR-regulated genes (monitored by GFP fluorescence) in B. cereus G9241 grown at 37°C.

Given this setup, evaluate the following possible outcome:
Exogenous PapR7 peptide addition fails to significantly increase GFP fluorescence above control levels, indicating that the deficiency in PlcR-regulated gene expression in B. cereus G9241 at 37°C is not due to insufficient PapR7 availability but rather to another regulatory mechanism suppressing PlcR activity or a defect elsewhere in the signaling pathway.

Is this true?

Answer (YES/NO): NO